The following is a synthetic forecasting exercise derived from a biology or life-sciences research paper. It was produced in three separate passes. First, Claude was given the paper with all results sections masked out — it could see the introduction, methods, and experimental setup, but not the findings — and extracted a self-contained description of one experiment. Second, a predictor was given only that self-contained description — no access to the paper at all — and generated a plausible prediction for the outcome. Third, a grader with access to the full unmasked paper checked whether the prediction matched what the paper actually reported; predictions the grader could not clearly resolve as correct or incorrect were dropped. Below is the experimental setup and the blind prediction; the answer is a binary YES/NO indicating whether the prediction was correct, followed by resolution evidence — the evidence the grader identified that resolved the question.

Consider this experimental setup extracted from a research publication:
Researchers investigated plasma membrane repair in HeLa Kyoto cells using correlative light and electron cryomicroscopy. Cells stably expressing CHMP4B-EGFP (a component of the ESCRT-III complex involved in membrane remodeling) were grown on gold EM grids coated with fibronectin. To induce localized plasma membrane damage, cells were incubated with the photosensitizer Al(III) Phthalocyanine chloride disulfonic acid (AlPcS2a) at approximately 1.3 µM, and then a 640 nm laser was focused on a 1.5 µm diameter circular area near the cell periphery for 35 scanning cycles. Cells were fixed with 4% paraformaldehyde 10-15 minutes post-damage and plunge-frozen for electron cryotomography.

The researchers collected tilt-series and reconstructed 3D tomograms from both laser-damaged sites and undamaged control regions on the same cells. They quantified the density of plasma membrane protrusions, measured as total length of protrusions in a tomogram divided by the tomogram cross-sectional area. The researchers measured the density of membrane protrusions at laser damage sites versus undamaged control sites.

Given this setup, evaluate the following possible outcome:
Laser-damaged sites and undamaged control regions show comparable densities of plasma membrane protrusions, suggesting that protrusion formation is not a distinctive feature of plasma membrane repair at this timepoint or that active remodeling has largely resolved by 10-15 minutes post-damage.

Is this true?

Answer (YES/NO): YES